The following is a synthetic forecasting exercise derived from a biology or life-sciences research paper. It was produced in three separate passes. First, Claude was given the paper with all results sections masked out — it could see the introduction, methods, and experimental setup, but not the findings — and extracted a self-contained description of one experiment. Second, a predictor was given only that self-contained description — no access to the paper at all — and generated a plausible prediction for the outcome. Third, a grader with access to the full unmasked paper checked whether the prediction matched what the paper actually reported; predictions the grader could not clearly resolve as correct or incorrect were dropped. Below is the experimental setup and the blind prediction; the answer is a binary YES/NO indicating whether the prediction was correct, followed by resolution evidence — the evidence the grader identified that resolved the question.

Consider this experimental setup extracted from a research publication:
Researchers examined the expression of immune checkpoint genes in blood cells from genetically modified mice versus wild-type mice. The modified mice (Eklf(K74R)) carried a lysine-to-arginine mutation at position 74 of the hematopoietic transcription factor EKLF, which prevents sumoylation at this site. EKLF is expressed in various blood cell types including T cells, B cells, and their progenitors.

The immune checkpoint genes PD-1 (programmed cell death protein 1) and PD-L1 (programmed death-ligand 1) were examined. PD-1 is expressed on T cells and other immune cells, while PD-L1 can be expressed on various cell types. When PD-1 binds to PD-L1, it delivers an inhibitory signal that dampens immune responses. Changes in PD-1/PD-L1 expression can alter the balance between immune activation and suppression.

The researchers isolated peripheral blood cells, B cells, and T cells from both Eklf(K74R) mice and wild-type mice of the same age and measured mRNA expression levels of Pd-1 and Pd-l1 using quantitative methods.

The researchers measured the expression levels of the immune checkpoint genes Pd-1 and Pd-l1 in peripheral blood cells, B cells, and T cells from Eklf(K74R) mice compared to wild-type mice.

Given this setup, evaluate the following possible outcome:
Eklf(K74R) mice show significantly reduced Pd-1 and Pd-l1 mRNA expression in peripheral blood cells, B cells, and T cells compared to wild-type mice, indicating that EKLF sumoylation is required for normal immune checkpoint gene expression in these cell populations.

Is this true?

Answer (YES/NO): YES